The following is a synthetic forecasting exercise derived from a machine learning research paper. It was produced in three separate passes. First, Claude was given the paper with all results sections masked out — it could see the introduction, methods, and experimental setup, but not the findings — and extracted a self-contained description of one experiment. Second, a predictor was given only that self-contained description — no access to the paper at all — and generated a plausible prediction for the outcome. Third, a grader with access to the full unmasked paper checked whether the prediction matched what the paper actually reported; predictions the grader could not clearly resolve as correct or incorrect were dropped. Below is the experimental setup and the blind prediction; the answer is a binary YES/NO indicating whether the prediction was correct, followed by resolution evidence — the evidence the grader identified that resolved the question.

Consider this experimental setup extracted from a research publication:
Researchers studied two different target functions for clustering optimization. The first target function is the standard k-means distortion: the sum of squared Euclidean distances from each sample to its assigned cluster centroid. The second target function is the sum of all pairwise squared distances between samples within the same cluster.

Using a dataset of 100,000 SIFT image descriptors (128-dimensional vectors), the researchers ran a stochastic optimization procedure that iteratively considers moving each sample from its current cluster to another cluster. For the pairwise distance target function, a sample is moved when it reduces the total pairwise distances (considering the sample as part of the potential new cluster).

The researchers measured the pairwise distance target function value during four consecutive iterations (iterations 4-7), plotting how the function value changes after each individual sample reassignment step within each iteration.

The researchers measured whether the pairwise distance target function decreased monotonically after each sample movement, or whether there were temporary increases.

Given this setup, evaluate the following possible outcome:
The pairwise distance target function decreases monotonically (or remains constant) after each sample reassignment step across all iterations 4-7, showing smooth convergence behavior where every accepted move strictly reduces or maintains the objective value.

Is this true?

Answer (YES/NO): YES